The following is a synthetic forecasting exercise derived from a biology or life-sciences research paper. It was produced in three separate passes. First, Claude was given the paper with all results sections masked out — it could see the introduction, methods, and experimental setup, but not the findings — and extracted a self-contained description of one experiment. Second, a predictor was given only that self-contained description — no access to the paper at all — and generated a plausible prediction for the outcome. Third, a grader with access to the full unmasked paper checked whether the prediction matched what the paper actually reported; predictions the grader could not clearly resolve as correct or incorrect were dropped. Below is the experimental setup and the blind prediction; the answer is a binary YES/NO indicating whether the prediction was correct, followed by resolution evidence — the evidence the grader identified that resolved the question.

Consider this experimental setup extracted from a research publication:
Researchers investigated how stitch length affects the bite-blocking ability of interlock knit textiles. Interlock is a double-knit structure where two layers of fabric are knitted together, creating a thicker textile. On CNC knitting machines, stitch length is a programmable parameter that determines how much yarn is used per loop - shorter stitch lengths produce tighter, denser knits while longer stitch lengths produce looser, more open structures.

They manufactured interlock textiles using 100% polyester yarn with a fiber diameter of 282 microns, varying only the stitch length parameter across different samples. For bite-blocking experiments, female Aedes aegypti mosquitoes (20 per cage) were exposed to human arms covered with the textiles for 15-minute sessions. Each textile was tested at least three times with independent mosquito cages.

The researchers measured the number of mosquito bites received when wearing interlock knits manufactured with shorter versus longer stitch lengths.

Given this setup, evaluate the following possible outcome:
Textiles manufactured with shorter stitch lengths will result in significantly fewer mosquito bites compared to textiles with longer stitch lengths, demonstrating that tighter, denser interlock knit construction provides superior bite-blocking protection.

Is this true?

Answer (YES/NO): YES